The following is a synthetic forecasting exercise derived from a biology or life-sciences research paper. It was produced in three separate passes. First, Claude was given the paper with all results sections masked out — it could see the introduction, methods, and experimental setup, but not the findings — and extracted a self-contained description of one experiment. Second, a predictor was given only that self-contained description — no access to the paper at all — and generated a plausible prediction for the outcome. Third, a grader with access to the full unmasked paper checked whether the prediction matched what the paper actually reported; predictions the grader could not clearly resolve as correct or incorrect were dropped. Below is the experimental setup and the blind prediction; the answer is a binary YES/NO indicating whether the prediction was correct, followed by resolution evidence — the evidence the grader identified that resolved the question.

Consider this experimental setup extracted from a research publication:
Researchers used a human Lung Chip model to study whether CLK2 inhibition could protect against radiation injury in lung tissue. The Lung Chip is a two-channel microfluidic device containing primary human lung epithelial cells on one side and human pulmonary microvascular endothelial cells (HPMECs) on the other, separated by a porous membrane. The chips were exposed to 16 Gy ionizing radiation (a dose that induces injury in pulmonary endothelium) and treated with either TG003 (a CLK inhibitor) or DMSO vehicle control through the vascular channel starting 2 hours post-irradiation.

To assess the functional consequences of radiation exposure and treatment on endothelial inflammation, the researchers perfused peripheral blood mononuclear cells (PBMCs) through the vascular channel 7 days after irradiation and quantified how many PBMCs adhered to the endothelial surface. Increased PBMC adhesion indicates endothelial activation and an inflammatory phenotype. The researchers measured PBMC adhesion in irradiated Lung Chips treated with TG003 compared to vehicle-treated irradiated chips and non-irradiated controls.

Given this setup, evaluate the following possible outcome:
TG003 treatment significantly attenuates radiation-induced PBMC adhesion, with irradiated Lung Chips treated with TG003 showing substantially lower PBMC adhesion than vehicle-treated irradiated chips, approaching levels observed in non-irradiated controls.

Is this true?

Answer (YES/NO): YES